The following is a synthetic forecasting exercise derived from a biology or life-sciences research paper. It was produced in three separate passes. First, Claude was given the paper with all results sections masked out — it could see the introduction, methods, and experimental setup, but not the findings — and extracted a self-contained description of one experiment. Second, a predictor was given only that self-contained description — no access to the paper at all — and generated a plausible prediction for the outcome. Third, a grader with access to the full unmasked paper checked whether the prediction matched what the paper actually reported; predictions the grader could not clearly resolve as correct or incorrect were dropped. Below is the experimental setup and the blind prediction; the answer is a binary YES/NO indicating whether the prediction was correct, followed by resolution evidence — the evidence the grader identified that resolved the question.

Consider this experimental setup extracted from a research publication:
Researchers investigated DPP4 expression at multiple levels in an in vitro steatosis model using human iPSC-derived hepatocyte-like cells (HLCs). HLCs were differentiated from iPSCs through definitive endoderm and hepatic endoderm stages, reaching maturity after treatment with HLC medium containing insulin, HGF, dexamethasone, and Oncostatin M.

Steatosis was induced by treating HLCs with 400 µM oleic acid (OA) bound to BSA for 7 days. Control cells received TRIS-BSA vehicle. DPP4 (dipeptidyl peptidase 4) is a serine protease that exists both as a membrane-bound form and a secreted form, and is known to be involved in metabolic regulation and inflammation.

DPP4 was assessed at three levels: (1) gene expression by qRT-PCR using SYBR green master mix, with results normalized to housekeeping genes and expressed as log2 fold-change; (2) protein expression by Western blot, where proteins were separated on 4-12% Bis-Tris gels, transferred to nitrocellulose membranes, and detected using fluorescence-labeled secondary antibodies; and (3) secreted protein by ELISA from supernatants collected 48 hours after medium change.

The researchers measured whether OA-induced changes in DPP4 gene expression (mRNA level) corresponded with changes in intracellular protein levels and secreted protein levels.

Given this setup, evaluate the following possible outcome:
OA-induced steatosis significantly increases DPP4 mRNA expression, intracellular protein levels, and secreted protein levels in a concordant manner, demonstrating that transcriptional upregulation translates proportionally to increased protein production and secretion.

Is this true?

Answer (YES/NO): NO